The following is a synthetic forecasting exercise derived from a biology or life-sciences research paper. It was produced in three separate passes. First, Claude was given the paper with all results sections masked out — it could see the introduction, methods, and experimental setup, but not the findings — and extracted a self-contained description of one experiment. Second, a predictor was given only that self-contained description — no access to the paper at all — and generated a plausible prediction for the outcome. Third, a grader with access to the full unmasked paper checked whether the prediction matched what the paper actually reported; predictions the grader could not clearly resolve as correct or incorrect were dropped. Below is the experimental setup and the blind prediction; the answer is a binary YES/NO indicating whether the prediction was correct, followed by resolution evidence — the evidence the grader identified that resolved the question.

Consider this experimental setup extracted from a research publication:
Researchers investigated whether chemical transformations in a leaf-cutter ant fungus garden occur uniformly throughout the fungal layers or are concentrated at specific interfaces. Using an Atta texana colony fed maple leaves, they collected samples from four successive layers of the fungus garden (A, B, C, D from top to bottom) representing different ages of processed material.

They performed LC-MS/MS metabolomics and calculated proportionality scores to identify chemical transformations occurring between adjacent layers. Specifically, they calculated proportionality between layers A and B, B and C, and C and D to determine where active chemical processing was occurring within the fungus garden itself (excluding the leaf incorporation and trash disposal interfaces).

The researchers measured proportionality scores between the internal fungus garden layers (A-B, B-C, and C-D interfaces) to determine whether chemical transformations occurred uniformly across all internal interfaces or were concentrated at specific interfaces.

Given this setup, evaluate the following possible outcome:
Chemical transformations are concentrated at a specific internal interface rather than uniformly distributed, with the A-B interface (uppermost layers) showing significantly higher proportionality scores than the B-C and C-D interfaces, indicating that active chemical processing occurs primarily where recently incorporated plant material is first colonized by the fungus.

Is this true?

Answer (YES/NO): NO